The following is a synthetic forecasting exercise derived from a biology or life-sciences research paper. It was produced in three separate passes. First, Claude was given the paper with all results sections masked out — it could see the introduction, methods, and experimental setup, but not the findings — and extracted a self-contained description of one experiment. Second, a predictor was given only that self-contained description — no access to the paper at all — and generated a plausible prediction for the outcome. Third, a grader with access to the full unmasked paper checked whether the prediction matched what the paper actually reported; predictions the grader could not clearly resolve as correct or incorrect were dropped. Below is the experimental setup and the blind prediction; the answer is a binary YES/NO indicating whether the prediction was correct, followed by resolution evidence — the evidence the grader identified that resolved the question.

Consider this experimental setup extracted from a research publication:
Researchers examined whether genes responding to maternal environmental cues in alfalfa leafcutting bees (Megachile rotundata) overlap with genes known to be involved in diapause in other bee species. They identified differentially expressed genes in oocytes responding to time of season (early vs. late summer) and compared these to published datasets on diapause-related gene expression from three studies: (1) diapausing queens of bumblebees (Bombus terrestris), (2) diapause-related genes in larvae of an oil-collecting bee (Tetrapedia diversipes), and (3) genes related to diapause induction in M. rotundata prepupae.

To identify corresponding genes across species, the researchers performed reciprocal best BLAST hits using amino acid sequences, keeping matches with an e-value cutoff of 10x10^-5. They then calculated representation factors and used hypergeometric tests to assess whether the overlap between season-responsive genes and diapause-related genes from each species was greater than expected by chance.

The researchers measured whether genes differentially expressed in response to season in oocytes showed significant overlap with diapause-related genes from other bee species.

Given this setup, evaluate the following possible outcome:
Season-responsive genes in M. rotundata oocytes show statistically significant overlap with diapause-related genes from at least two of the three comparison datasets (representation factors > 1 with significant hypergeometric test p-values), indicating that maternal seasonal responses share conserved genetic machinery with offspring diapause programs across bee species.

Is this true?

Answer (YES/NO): NO